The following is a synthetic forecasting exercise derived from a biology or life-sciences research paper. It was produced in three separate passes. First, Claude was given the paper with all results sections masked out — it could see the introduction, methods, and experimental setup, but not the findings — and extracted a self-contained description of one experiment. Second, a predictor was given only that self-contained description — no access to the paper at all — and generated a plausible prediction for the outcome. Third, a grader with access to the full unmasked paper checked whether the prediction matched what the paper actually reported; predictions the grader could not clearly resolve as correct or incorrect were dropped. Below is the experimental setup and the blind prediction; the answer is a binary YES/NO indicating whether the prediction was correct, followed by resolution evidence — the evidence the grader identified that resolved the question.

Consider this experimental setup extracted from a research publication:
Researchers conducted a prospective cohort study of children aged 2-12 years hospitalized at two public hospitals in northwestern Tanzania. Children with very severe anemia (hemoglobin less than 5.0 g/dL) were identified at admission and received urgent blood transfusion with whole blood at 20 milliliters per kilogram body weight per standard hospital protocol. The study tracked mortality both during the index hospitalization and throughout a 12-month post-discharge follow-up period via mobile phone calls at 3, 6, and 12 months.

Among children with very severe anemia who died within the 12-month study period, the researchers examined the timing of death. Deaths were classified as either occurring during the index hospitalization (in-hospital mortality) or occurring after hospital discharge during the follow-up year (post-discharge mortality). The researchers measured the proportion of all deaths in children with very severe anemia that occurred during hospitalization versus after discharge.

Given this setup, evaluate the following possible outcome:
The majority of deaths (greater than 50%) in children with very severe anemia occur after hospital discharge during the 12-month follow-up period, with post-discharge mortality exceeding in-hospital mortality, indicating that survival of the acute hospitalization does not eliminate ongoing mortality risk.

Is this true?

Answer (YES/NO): YES